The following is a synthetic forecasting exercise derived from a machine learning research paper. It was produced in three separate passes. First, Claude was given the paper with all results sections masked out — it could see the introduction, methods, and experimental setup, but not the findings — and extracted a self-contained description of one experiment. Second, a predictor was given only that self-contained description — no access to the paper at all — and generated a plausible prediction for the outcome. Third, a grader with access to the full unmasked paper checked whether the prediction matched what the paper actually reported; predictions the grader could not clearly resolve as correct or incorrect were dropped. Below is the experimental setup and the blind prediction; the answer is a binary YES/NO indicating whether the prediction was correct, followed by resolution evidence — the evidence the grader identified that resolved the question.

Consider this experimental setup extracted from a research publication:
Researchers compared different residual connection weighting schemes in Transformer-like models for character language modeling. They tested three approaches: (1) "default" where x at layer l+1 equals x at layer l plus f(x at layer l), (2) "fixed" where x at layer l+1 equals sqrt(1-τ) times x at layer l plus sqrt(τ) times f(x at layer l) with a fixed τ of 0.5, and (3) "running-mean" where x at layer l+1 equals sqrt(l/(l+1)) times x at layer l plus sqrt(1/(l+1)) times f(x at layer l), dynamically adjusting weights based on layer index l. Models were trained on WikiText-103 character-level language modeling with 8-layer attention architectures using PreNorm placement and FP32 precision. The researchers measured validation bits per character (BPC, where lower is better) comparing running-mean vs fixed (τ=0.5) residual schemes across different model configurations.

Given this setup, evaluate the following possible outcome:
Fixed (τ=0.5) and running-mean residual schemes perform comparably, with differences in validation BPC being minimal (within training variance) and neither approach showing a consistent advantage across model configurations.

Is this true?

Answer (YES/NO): YES